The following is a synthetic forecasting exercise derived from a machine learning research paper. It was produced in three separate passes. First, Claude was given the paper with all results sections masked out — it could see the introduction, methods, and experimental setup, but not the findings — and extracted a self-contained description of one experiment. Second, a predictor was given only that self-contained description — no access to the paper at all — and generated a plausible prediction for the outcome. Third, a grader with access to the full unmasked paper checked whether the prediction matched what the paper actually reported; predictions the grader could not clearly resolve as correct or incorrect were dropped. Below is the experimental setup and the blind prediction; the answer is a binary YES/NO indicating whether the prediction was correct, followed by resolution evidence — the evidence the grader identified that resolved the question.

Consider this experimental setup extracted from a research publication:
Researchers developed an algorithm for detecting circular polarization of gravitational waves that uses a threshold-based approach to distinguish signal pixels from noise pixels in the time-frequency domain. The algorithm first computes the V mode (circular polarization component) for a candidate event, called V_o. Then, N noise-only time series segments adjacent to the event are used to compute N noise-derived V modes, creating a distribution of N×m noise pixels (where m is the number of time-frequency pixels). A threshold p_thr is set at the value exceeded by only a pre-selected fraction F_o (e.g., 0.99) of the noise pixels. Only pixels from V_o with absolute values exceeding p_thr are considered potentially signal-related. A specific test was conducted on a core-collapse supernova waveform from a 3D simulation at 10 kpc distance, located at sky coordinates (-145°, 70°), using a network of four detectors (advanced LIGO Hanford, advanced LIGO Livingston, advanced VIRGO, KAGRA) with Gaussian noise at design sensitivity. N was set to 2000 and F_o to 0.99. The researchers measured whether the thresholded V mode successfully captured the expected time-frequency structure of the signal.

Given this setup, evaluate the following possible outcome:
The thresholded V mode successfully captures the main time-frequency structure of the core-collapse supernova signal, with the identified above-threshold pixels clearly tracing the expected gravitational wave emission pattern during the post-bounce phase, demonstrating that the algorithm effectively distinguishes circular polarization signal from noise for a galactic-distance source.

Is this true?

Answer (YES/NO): NO